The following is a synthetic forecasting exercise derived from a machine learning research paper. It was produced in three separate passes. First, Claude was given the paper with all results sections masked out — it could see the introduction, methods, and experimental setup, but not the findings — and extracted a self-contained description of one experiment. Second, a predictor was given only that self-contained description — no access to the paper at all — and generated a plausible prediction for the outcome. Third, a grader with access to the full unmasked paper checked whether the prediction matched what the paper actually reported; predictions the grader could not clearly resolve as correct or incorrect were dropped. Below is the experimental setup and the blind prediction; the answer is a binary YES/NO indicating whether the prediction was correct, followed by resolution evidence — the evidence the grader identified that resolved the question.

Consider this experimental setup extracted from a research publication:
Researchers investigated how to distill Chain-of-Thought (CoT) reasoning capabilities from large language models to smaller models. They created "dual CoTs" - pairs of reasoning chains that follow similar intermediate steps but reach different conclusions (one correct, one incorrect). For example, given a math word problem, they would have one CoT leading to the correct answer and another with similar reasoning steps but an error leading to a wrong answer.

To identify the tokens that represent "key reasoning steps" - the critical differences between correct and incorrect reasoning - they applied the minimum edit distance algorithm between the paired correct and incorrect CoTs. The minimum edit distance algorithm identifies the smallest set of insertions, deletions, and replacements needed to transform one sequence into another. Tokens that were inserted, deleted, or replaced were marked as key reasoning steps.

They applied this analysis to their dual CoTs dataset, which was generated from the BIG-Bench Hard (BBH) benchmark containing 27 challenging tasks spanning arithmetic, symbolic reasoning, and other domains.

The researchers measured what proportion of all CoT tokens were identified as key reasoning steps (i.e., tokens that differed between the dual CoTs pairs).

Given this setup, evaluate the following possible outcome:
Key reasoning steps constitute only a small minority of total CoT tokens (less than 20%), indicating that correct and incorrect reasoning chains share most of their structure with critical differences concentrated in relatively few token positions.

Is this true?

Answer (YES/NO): YES